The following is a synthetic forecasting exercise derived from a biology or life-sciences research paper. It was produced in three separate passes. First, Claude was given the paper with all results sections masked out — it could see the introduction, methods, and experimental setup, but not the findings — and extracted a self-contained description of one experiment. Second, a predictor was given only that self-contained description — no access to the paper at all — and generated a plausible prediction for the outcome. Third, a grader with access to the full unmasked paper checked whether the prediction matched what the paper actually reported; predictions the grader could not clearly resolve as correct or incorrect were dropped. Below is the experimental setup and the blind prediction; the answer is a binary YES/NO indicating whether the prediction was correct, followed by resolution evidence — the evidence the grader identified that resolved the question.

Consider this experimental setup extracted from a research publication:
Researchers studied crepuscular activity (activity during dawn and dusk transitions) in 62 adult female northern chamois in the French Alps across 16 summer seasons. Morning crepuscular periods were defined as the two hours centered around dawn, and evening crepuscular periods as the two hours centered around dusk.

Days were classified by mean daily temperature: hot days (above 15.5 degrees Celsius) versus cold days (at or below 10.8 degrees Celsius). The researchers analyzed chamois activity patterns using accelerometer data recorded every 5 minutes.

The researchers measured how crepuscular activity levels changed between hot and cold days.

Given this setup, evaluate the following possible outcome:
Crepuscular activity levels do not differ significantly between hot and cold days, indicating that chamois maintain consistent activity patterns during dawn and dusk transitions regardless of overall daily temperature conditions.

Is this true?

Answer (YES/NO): NO